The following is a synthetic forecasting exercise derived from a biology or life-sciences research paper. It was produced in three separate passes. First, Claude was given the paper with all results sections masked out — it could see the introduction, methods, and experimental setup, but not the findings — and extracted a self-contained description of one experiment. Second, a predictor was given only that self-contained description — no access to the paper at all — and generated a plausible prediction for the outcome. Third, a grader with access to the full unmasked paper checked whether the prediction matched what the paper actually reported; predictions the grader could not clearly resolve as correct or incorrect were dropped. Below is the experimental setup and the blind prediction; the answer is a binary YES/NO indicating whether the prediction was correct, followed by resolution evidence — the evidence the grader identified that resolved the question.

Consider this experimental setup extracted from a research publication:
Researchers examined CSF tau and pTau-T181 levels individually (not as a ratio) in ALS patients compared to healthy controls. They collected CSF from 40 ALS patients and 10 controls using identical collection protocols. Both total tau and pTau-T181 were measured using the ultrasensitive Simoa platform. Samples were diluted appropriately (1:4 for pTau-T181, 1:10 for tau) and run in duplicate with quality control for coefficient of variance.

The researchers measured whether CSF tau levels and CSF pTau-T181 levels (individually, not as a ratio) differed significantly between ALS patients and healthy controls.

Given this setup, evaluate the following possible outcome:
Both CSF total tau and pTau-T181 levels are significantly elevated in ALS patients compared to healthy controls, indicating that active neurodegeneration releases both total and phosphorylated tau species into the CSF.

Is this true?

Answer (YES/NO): NO